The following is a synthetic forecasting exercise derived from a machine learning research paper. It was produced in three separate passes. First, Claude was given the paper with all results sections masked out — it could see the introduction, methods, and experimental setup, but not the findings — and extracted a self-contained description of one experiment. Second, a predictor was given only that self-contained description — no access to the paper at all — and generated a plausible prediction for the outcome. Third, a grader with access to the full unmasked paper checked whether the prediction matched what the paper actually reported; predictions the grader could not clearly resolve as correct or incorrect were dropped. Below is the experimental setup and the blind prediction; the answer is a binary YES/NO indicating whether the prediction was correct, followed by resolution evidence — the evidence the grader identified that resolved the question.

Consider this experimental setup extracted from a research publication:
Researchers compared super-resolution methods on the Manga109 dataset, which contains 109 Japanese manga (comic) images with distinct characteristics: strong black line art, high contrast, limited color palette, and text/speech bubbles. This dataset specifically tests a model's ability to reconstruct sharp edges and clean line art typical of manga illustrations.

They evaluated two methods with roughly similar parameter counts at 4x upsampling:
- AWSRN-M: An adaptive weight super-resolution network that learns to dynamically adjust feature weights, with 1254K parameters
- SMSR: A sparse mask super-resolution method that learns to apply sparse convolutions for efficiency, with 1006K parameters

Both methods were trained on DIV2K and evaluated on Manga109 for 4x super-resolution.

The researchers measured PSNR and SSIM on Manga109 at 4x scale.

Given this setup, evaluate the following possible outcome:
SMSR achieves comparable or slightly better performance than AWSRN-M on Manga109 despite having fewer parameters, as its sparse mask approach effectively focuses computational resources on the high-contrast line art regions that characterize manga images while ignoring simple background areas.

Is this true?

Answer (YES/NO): NO